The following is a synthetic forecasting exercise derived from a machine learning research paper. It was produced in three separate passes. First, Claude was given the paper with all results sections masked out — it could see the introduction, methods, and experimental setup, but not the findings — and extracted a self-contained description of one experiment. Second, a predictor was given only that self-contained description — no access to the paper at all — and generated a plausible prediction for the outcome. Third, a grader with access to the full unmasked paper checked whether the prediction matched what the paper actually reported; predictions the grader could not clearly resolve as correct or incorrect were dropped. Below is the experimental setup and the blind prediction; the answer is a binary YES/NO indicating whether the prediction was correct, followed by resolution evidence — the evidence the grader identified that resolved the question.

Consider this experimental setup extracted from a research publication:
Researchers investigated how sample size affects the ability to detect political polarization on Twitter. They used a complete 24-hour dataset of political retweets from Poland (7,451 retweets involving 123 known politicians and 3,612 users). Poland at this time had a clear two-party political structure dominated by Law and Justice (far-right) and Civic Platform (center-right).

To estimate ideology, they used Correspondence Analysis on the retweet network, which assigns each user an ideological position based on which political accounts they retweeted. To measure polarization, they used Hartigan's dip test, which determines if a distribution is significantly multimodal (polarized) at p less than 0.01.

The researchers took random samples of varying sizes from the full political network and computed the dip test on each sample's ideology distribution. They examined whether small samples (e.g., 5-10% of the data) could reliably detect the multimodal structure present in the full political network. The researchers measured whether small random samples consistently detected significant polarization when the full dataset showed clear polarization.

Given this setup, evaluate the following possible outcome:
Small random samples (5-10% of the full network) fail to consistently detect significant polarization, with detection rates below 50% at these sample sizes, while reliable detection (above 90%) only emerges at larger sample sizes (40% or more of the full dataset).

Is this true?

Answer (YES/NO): YES